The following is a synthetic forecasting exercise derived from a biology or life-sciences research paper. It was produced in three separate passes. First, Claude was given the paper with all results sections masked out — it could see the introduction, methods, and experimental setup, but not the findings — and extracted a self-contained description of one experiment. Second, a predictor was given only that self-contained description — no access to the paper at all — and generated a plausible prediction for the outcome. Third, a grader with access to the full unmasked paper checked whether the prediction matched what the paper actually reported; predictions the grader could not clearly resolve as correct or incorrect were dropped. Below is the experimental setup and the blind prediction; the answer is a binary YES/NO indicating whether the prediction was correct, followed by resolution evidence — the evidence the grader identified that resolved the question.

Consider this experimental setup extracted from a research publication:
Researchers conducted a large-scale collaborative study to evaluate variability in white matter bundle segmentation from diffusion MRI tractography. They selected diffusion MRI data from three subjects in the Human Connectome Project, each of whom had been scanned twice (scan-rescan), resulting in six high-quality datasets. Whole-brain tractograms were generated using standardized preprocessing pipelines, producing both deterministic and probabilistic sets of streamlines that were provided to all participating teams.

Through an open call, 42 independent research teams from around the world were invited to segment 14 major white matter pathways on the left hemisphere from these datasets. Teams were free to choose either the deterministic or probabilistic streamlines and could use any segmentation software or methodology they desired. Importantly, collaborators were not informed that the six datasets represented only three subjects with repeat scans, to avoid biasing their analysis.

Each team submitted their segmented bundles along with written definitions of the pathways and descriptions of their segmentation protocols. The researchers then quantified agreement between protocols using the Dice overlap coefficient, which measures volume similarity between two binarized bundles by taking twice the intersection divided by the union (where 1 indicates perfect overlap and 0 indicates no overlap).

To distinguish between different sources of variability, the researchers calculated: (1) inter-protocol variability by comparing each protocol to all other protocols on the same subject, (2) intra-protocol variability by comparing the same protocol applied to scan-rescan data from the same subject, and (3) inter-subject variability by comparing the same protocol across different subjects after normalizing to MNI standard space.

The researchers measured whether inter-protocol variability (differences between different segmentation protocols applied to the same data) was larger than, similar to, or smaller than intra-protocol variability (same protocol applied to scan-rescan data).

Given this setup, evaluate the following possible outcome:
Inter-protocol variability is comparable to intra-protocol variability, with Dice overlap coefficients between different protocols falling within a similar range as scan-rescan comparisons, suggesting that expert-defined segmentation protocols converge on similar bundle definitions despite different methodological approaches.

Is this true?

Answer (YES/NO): NO